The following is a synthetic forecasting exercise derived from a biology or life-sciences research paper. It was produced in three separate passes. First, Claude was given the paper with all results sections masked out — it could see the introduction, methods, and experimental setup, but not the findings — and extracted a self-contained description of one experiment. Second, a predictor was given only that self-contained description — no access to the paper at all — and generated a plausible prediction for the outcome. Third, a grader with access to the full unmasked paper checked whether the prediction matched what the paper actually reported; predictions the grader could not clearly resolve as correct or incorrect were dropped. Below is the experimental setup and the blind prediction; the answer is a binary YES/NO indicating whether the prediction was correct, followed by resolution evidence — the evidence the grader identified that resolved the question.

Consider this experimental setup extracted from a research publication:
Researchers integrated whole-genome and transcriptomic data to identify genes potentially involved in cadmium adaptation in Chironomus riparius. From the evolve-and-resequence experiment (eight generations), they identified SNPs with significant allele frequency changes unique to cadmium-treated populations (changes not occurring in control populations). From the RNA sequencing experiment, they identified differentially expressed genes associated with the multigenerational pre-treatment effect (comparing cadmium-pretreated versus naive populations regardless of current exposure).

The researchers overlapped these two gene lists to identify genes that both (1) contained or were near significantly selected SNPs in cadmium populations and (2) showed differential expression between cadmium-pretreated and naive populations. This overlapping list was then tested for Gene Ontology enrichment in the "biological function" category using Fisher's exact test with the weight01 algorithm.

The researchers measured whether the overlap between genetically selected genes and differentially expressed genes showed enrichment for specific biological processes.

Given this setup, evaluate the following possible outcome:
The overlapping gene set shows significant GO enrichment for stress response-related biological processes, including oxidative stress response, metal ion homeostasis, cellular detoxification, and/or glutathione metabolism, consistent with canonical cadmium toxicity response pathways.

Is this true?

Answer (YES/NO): NO